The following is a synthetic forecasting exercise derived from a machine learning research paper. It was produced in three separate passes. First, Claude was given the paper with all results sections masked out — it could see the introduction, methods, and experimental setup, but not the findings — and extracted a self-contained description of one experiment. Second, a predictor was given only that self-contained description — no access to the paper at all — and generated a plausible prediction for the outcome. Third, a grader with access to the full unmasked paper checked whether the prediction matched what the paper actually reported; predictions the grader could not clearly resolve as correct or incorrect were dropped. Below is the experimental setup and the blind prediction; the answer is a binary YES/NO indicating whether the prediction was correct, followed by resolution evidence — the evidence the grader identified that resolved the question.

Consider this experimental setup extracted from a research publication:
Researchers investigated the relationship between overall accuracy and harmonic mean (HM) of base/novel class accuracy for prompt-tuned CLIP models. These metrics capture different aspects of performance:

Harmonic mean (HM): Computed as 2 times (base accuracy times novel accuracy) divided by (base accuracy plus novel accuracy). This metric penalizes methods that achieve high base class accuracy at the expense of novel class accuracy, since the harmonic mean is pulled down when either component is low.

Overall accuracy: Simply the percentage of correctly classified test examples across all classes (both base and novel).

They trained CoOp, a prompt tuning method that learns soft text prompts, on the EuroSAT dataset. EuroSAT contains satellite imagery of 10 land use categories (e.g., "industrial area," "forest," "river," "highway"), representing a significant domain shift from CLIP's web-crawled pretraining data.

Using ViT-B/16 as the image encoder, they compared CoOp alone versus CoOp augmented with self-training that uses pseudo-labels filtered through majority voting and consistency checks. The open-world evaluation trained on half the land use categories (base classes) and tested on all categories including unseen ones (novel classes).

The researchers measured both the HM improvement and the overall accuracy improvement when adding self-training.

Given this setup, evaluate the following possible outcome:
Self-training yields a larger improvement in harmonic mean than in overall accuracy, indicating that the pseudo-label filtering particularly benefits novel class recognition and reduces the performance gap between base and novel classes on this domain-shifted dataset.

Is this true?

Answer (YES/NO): YES